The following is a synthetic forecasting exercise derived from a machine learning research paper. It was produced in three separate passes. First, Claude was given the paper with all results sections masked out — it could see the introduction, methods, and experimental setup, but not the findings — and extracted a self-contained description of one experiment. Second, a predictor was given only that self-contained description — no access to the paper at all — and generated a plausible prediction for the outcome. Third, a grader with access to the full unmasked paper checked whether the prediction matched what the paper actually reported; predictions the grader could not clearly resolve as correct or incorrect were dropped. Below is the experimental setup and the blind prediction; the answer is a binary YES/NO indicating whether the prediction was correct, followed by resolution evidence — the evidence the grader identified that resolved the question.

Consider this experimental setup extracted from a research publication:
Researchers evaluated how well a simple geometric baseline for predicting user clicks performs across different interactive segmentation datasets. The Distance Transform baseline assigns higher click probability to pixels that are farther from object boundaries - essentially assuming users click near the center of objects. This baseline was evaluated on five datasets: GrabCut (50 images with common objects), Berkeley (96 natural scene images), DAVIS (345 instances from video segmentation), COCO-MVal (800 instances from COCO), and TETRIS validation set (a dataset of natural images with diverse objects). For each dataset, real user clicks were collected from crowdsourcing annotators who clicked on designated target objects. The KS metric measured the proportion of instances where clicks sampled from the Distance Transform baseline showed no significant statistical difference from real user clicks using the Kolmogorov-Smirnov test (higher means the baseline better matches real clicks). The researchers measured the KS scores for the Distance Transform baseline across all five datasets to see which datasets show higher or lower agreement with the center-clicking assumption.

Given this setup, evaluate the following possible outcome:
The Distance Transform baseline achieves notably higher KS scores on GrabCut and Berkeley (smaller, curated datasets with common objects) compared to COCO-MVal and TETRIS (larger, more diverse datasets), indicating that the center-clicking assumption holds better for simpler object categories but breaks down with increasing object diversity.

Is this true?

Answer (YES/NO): NO